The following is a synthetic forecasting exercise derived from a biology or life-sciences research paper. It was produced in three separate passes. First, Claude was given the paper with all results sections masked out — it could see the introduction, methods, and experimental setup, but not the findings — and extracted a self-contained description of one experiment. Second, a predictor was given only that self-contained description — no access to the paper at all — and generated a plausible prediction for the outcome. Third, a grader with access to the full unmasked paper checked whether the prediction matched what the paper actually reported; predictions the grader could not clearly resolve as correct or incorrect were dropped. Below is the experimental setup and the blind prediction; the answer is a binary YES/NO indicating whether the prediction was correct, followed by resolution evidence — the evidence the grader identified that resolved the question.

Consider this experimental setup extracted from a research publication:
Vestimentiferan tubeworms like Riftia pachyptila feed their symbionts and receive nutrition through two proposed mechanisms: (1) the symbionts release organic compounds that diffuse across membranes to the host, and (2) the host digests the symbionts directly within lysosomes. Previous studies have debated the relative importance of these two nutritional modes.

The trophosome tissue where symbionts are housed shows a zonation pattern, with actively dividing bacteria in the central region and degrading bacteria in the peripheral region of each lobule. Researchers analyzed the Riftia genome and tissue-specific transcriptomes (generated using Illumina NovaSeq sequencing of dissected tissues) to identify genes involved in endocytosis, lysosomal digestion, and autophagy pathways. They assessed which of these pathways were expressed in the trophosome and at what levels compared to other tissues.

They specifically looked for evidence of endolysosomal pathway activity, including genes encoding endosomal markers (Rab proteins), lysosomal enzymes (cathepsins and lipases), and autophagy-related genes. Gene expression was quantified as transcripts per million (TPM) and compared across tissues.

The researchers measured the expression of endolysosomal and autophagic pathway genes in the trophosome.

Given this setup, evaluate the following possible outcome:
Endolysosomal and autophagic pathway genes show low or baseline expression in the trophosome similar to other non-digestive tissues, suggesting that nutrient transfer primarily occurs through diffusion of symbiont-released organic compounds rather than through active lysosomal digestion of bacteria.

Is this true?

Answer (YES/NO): NO